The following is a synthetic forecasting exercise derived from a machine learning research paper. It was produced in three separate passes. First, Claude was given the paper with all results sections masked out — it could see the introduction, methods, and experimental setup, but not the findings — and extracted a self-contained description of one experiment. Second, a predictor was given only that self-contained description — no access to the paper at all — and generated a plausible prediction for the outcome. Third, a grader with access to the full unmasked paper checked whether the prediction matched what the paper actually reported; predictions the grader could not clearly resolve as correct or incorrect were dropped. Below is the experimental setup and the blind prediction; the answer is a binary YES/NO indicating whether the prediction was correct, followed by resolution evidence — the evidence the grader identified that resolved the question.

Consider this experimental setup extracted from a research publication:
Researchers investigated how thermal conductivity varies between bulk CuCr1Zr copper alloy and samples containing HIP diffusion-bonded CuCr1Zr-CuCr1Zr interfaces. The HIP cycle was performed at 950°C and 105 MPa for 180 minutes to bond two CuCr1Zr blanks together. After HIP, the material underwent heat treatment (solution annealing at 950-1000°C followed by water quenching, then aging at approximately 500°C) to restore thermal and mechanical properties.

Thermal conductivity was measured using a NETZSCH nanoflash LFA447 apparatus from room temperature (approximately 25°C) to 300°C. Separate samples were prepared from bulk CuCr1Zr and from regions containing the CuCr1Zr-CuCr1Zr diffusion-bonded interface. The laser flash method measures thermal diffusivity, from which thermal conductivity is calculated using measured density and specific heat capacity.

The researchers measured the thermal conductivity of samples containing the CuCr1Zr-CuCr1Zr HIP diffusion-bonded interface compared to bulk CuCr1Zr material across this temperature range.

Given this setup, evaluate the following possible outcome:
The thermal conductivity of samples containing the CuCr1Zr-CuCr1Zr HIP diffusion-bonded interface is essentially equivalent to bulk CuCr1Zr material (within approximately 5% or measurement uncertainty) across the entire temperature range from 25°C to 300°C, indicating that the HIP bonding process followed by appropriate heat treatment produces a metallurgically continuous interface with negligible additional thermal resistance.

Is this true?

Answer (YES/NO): YES